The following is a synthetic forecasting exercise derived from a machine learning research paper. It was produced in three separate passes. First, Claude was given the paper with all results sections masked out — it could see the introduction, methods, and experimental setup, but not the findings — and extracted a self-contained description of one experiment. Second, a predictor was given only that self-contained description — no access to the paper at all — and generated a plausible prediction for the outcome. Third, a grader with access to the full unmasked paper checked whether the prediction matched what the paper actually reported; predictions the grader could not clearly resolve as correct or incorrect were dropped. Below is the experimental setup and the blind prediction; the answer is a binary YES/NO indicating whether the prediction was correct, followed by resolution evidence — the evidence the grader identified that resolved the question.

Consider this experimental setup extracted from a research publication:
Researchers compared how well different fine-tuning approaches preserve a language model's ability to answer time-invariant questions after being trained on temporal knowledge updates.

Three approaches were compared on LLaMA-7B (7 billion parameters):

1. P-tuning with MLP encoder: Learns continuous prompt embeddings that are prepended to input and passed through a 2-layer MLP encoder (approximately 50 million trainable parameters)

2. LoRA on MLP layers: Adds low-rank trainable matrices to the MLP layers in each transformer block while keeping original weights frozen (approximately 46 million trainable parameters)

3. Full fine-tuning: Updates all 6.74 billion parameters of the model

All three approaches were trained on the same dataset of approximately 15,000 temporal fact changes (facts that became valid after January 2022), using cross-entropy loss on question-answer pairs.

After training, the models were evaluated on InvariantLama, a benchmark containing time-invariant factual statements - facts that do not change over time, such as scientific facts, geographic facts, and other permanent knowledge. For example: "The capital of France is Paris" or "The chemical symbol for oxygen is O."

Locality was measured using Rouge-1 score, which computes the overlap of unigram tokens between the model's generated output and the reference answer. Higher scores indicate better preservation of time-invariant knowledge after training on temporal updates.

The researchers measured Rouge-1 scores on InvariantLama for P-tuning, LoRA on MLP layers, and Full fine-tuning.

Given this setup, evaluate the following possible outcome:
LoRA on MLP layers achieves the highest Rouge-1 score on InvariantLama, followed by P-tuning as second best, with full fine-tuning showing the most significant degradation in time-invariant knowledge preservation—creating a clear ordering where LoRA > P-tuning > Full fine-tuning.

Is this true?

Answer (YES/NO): NO